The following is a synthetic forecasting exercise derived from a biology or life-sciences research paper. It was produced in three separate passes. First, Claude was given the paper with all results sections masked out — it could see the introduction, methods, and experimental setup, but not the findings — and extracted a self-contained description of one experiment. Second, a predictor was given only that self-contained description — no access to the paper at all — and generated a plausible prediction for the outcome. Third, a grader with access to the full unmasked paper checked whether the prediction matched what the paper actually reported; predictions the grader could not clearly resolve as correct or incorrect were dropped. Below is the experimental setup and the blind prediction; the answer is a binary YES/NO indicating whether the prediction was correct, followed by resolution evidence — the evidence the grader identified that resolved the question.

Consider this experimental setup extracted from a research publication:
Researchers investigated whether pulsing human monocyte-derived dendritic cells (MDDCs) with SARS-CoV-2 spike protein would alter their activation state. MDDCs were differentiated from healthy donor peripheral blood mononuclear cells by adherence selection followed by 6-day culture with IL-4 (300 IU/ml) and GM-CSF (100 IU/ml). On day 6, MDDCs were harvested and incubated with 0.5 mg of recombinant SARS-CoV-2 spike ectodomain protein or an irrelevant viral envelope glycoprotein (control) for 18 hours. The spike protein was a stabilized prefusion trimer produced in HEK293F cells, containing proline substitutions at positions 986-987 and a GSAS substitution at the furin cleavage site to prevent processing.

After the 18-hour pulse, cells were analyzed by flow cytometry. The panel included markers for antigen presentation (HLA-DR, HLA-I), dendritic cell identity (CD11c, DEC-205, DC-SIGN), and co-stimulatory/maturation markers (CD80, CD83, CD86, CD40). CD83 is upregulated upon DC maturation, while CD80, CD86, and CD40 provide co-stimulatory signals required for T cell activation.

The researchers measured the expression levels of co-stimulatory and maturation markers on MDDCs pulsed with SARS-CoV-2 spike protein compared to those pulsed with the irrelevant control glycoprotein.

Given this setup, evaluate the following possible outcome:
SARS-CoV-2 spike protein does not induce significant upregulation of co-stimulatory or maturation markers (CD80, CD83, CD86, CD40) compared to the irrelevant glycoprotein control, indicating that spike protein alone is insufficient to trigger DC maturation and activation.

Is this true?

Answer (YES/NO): YES